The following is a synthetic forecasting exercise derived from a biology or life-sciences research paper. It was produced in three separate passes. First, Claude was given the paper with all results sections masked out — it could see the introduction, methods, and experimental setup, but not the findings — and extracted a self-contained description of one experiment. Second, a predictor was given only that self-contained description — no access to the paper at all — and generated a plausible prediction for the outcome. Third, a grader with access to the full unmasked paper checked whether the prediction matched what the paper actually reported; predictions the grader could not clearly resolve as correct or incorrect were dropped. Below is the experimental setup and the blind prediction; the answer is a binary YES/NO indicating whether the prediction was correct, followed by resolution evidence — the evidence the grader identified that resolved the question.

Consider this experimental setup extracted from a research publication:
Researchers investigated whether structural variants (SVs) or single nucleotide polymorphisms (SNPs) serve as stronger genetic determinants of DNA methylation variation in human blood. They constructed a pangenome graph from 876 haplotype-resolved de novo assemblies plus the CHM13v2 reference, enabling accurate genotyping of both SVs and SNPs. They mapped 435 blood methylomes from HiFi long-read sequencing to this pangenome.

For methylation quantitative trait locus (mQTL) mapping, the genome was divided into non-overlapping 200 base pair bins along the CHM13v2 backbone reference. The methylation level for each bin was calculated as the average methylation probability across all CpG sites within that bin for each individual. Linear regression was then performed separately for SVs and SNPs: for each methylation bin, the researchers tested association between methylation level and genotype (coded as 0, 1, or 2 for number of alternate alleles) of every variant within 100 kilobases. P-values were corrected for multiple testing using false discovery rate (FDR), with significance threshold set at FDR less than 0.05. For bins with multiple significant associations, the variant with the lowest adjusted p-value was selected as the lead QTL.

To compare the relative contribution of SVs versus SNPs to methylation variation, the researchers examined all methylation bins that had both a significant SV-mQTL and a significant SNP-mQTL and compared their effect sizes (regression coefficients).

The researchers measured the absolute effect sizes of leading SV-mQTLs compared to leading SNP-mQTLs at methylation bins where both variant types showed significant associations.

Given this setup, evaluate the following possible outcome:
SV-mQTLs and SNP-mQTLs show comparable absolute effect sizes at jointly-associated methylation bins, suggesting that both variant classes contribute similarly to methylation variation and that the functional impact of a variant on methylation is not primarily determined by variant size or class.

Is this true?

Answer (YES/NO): NO